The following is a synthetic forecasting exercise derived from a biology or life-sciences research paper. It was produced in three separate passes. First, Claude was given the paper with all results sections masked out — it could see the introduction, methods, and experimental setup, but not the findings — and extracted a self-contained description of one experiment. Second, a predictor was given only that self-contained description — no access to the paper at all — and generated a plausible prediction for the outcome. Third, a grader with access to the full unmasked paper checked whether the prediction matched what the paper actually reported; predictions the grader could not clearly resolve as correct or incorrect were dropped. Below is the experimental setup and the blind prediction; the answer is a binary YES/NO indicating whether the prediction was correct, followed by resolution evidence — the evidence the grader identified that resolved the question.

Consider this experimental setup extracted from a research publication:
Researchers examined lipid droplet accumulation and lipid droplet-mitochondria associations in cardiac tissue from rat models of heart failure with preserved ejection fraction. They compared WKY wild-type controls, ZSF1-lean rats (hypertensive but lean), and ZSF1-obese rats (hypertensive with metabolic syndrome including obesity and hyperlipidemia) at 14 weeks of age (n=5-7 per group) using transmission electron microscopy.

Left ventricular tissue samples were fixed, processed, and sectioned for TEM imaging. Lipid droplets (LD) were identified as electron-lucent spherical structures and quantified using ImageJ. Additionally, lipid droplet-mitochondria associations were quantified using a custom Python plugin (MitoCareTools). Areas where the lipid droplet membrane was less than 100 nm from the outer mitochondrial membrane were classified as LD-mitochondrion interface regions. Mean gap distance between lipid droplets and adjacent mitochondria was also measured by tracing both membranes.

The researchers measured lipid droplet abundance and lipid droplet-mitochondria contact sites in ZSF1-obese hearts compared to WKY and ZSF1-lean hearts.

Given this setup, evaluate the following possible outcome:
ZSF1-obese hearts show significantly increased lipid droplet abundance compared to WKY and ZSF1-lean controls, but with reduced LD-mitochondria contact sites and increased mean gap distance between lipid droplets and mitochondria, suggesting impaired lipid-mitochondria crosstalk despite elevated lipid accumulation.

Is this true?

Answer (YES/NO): NO